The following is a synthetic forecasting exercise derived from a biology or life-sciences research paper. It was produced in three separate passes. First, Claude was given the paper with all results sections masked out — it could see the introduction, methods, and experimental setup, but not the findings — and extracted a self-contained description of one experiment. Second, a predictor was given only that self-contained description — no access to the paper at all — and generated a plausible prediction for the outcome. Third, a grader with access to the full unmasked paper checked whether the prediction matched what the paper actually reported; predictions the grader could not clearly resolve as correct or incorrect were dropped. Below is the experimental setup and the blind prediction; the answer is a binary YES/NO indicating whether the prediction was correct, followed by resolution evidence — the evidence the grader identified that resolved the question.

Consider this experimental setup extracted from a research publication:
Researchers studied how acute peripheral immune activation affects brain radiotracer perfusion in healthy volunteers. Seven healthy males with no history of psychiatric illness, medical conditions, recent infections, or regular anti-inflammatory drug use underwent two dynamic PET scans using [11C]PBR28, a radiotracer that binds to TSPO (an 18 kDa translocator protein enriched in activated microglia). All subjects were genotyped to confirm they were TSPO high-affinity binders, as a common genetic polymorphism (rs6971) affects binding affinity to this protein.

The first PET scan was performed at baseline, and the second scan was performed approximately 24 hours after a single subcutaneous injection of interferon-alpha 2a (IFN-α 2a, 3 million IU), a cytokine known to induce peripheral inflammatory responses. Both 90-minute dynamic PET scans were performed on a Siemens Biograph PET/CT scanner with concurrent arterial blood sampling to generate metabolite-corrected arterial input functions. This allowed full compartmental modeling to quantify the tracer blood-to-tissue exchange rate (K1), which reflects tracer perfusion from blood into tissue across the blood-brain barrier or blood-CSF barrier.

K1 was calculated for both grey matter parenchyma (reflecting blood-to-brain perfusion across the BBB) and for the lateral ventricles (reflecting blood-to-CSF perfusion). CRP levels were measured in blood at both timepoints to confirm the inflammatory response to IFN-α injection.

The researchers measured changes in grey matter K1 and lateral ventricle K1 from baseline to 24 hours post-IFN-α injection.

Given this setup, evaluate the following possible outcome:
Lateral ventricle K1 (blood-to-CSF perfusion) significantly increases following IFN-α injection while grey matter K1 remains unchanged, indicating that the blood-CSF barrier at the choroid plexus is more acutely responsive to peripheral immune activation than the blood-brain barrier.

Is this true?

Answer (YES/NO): NO